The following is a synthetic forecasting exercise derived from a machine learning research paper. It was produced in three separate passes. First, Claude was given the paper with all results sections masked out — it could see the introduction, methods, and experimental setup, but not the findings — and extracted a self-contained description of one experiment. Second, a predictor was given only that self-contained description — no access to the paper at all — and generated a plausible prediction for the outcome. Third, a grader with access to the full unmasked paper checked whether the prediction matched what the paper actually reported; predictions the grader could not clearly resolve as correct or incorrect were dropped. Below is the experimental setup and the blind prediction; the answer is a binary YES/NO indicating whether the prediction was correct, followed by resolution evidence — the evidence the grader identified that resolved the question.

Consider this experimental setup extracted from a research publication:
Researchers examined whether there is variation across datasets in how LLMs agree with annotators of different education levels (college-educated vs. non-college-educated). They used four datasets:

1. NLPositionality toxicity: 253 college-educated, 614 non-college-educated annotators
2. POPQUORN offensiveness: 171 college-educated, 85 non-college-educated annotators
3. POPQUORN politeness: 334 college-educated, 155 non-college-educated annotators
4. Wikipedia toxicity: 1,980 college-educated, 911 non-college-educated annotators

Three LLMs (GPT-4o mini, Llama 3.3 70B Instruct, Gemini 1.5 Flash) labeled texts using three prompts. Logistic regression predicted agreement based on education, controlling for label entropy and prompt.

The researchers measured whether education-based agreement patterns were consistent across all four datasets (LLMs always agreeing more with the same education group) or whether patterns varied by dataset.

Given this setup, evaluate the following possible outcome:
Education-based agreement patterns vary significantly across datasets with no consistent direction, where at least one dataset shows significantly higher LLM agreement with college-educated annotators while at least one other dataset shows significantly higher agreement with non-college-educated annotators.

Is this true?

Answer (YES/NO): YES